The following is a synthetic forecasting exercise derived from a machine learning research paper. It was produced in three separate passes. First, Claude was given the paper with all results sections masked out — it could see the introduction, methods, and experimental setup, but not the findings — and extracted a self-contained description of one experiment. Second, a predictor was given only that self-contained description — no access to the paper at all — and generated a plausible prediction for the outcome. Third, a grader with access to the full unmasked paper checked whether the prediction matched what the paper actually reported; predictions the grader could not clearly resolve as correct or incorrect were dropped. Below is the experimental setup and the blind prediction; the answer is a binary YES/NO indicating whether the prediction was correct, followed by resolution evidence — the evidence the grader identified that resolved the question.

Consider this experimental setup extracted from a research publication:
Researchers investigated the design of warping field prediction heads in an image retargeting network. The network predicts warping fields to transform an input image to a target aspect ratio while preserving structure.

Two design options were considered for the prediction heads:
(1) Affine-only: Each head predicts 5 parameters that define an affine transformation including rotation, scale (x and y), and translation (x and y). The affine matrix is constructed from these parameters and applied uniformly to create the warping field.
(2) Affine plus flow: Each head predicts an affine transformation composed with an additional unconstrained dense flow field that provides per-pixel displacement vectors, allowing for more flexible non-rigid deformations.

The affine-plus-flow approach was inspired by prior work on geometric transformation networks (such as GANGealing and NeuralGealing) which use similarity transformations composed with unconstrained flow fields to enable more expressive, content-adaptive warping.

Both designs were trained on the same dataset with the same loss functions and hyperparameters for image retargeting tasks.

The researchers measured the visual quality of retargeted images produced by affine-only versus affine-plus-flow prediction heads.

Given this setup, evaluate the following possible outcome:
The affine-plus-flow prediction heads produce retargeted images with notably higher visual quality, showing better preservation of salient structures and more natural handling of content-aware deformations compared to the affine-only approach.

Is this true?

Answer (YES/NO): NO